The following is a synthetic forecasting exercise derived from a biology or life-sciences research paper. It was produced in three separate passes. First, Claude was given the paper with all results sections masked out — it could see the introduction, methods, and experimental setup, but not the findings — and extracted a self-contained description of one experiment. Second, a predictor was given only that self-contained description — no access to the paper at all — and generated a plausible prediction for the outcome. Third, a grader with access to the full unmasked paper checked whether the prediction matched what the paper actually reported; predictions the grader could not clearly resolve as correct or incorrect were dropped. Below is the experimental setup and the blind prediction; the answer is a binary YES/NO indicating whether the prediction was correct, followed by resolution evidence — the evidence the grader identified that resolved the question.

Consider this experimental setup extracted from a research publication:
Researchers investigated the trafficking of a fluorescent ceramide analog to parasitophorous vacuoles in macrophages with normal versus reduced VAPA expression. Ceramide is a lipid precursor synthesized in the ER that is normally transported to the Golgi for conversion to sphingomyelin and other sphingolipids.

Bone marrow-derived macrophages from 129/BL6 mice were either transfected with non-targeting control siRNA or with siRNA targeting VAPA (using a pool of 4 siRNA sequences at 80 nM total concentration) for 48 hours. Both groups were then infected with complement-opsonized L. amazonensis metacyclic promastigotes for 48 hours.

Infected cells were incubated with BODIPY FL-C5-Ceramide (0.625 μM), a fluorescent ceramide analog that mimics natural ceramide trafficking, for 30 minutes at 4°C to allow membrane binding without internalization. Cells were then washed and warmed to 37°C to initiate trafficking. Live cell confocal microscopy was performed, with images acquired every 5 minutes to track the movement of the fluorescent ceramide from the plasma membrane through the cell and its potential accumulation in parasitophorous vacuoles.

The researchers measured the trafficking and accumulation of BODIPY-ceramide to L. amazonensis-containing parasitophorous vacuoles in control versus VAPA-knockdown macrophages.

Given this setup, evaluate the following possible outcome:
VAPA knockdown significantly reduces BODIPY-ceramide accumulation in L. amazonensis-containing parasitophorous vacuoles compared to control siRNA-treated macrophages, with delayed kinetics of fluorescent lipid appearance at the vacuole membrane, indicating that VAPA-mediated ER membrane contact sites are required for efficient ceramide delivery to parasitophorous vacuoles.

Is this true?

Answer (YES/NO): NO